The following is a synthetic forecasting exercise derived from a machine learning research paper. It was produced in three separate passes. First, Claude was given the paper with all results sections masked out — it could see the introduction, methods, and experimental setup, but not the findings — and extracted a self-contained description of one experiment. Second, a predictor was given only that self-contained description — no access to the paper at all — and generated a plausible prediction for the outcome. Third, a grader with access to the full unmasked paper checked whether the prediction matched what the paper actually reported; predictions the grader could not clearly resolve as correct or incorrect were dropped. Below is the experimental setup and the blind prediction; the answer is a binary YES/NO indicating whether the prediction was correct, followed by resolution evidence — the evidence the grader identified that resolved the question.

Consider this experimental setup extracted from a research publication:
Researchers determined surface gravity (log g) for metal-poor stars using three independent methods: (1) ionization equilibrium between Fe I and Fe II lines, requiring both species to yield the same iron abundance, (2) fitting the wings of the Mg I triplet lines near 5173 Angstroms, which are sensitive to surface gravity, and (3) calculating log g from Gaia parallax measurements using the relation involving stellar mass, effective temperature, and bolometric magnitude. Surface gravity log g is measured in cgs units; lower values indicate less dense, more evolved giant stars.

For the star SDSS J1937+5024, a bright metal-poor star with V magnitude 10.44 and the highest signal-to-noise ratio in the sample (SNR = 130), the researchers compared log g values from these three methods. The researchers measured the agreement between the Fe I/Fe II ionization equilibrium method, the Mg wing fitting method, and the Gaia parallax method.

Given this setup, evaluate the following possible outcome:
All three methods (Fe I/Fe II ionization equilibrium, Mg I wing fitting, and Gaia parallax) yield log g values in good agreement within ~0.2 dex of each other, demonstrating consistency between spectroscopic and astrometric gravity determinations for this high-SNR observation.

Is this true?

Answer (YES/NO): NO